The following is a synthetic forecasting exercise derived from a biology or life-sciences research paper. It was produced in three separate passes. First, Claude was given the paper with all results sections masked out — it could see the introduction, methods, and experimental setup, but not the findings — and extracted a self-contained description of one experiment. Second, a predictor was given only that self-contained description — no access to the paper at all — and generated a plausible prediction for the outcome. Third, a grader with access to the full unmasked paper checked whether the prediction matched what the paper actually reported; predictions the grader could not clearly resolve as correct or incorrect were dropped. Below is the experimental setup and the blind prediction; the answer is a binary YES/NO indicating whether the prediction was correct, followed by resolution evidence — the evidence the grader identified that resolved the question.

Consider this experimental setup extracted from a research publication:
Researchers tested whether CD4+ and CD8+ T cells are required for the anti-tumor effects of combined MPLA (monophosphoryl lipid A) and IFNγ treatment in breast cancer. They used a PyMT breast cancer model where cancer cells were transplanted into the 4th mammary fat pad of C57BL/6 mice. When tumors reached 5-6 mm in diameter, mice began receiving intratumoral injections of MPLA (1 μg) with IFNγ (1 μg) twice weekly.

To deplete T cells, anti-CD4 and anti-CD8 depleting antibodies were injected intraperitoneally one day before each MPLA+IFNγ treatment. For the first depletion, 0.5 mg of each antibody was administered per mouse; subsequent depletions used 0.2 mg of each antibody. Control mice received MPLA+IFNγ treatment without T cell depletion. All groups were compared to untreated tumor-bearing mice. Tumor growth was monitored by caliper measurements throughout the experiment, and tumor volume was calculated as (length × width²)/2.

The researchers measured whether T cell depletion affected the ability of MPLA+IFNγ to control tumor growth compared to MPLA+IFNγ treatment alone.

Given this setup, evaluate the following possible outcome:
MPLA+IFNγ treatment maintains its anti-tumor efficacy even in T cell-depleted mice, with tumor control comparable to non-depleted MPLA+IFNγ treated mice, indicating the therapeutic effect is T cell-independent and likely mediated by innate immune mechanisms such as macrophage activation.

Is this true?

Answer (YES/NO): NO